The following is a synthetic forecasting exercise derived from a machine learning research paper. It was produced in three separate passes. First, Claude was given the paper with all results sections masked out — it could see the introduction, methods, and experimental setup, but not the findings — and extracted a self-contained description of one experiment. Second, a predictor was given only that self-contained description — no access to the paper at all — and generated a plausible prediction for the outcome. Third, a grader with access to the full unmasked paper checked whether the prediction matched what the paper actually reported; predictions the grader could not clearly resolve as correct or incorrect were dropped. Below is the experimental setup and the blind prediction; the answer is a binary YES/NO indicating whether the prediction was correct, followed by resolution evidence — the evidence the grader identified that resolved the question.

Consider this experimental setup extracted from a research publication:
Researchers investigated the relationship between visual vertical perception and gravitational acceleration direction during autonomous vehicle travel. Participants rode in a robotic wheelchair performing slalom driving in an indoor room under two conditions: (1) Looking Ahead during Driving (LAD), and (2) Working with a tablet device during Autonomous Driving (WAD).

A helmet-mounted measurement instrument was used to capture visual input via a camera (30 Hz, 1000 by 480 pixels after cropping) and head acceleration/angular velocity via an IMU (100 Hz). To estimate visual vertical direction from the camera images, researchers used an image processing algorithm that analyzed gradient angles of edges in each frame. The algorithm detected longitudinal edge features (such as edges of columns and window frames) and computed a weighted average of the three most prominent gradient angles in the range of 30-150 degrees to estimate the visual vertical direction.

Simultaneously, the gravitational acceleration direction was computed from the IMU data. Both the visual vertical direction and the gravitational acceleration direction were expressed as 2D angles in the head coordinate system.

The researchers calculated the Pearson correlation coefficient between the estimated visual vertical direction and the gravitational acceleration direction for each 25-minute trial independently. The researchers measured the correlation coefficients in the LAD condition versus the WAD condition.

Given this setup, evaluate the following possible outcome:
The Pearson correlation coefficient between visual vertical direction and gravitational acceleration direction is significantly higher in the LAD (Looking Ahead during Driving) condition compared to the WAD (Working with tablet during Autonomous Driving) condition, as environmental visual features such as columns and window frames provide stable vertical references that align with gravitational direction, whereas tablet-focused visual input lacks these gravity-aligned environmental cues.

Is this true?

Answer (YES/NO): YES